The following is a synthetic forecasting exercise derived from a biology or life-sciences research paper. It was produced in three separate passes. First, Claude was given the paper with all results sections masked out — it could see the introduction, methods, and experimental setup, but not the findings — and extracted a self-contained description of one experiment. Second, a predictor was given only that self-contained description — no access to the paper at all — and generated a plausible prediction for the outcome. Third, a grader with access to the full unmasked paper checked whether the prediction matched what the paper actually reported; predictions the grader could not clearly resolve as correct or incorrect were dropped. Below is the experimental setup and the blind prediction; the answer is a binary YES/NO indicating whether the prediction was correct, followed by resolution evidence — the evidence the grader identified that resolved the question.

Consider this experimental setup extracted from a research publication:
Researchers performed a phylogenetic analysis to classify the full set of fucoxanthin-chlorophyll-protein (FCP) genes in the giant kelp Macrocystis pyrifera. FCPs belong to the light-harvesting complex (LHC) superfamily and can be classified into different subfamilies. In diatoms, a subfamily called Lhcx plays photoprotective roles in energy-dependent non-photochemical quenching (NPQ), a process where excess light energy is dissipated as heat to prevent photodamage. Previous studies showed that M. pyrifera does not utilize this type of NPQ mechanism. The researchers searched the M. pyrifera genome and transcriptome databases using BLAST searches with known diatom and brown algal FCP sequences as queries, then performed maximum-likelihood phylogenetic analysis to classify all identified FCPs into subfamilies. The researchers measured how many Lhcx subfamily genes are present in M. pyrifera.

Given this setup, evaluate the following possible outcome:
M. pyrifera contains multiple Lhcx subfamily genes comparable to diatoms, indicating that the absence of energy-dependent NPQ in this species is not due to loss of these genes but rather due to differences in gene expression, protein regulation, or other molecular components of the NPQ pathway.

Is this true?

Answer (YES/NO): YES